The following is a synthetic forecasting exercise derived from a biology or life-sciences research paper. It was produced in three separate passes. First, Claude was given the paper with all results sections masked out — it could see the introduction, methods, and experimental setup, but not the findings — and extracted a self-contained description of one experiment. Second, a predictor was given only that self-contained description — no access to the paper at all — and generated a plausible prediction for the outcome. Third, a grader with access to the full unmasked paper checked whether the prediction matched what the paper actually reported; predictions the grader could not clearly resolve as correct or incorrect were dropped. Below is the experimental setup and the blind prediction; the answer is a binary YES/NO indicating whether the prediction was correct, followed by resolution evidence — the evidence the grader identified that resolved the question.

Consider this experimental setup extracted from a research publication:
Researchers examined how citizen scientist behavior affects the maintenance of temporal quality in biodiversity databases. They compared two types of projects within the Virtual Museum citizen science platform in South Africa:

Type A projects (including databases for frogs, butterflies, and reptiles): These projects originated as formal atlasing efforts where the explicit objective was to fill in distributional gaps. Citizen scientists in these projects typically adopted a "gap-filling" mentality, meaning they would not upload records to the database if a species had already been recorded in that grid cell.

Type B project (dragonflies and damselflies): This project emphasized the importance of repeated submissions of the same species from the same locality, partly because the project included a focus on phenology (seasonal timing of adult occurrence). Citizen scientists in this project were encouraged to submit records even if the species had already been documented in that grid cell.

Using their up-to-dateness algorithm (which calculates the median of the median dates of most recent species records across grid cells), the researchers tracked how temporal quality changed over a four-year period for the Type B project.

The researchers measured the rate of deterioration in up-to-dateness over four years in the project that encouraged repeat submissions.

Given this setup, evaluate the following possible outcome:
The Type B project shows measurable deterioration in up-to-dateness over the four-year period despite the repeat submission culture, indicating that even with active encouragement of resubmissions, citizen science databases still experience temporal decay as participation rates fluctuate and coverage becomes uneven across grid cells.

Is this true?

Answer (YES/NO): NO